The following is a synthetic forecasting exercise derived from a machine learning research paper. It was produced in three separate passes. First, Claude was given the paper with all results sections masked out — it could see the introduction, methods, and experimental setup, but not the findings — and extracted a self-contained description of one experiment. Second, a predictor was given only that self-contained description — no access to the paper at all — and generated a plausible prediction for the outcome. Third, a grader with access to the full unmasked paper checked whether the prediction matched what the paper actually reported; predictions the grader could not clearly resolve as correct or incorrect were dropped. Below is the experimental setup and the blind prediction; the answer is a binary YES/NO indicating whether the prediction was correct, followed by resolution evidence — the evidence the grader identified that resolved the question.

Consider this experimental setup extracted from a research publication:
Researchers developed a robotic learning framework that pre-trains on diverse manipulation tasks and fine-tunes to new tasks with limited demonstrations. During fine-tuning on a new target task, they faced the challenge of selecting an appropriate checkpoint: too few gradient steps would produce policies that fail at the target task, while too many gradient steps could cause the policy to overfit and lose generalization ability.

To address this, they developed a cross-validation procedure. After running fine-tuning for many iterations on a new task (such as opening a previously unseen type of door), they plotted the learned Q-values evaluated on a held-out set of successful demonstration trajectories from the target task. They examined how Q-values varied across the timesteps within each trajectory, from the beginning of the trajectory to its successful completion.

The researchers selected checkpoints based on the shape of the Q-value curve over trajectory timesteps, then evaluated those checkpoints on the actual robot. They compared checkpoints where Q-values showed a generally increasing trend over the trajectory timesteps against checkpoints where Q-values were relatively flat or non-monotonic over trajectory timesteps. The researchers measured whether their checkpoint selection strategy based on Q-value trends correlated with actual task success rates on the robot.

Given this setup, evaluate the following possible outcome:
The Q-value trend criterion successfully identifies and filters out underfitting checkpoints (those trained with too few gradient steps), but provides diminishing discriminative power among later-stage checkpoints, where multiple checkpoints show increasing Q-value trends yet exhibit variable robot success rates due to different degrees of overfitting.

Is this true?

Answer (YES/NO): NO